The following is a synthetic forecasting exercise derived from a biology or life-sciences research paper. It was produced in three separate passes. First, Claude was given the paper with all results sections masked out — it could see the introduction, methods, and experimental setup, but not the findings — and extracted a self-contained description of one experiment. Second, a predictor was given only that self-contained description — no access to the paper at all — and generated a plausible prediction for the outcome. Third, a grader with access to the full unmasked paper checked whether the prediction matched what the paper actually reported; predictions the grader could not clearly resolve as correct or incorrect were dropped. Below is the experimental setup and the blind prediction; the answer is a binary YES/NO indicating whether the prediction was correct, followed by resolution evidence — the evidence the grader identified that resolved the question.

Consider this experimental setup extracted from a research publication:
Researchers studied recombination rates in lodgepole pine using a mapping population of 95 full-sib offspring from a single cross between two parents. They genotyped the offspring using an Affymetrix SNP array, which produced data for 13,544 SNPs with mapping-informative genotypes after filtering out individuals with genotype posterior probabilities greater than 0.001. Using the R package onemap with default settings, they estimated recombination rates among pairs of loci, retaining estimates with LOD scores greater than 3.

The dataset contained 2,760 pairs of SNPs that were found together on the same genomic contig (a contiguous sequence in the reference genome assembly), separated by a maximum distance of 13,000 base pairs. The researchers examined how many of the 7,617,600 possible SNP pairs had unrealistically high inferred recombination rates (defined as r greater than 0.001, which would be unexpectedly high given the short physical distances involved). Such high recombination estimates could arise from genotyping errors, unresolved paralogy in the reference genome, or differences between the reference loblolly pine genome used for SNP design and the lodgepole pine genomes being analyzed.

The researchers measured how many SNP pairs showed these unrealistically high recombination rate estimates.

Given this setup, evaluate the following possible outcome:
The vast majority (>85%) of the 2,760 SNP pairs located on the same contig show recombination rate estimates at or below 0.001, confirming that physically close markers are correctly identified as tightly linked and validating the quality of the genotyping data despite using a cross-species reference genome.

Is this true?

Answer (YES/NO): NO